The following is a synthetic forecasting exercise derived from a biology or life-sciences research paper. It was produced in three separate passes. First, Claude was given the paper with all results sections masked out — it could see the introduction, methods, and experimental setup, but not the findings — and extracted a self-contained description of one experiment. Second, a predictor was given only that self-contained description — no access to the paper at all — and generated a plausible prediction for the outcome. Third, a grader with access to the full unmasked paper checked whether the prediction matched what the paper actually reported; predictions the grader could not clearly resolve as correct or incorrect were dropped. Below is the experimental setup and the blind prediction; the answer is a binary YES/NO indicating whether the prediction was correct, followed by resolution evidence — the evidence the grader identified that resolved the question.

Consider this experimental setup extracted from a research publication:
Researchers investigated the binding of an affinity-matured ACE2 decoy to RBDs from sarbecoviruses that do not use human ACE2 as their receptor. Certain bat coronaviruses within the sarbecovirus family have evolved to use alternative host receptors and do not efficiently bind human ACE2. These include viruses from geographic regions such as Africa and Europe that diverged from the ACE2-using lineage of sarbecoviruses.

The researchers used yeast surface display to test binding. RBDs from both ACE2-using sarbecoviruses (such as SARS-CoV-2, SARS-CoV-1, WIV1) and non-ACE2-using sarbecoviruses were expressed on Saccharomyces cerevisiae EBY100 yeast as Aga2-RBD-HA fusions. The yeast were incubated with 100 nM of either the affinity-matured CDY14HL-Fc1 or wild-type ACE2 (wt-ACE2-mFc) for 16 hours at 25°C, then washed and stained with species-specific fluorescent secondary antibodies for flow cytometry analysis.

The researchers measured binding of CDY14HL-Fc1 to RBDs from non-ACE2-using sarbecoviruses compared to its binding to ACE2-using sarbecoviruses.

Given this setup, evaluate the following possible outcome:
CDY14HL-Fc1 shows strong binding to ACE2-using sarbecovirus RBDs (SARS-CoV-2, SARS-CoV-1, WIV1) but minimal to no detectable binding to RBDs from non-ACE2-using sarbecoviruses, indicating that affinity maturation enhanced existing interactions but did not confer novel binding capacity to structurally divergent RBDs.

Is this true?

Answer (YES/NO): YES